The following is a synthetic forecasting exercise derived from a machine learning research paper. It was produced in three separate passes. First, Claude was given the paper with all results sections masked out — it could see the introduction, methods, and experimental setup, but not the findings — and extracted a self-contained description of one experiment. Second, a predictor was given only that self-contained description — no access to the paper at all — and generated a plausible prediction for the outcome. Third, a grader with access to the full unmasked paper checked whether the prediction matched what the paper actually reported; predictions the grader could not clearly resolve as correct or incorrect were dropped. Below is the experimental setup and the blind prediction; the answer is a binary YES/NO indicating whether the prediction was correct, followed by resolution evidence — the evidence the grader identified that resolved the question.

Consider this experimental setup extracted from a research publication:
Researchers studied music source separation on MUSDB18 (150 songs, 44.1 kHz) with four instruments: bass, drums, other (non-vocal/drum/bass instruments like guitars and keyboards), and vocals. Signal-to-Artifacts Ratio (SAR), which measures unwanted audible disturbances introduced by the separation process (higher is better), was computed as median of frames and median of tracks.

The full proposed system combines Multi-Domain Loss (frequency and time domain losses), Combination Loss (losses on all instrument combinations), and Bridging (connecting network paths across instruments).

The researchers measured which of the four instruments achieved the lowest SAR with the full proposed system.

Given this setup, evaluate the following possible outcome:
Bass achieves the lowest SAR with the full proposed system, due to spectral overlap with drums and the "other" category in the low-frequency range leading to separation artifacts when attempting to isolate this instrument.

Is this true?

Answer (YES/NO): NO